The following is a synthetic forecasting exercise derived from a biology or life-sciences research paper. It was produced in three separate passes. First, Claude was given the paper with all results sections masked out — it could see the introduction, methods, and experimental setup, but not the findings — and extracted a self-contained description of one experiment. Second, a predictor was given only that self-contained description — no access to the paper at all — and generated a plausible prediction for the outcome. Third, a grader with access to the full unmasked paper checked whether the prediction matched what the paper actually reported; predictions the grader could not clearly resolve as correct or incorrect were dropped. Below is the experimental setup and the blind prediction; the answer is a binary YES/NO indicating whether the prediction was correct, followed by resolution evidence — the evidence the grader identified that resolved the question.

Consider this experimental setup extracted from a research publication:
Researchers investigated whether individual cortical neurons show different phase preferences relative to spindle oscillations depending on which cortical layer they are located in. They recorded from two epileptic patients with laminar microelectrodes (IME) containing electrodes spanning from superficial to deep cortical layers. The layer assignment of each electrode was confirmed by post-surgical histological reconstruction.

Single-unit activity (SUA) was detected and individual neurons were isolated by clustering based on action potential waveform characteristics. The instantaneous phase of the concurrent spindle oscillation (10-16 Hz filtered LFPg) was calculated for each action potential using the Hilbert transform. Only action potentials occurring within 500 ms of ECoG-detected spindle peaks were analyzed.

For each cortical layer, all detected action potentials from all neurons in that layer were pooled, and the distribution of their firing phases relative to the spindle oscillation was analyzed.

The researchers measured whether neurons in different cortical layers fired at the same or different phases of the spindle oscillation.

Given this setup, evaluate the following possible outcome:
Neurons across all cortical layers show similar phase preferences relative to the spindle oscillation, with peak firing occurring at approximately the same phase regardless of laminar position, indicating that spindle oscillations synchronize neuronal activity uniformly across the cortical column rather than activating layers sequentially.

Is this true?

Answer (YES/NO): NO